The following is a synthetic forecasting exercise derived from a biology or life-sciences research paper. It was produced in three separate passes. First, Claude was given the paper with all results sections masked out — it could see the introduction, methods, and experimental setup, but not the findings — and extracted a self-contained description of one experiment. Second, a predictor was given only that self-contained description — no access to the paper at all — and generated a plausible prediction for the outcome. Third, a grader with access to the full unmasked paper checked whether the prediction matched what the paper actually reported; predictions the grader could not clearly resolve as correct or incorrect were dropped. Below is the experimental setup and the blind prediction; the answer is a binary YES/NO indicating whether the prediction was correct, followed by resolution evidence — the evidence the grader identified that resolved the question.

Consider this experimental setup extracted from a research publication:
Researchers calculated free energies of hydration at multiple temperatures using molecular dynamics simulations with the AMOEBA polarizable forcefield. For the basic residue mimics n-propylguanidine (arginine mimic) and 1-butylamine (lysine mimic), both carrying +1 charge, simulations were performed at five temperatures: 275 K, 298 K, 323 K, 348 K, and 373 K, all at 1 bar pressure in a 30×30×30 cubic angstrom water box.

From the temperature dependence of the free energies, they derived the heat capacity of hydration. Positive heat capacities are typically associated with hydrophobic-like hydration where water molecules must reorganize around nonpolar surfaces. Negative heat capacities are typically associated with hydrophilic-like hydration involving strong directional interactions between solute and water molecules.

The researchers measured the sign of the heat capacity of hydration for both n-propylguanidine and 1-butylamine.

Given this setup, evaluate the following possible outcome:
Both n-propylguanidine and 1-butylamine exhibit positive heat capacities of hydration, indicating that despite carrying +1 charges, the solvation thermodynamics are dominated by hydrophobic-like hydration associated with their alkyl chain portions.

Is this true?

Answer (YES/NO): YES